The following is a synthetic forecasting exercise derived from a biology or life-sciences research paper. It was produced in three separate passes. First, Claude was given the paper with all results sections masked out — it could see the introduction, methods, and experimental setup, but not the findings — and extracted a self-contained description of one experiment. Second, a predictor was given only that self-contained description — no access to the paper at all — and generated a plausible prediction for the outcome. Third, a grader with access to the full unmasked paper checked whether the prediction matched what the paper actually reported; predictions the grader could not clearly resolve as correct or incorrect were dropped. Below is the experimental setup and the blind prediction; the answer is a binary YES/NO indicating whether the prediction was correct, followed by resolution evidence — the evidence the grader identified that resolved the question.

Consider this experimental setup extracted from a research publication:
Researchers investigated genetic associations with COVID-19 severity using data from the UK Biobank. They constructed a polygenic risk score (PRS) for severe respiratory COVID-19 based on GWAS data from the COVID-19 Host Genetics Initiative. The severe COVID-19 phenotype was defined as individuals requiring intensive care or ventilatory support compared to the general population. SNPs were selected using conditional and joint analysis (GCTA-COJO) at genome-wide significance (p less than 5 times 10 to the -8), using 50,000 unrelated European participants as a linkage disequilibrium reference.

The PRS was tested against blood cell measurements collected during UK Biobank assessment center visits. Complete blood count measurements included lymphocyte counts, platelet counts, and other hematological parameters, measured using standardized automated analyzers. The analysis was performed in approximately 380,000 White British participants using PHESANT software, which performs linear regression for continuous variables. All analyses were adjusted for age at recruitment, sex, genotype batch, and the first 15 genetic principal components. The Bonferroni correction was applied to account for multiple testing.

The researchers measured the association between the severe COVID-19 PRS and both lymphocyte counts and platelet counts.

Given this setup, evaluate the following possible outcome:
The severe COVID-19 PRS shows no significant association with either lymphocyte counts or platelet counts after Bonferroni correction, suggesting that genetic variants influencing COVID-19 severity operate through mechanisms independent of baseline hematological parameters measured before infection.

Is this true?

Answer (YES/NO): NO